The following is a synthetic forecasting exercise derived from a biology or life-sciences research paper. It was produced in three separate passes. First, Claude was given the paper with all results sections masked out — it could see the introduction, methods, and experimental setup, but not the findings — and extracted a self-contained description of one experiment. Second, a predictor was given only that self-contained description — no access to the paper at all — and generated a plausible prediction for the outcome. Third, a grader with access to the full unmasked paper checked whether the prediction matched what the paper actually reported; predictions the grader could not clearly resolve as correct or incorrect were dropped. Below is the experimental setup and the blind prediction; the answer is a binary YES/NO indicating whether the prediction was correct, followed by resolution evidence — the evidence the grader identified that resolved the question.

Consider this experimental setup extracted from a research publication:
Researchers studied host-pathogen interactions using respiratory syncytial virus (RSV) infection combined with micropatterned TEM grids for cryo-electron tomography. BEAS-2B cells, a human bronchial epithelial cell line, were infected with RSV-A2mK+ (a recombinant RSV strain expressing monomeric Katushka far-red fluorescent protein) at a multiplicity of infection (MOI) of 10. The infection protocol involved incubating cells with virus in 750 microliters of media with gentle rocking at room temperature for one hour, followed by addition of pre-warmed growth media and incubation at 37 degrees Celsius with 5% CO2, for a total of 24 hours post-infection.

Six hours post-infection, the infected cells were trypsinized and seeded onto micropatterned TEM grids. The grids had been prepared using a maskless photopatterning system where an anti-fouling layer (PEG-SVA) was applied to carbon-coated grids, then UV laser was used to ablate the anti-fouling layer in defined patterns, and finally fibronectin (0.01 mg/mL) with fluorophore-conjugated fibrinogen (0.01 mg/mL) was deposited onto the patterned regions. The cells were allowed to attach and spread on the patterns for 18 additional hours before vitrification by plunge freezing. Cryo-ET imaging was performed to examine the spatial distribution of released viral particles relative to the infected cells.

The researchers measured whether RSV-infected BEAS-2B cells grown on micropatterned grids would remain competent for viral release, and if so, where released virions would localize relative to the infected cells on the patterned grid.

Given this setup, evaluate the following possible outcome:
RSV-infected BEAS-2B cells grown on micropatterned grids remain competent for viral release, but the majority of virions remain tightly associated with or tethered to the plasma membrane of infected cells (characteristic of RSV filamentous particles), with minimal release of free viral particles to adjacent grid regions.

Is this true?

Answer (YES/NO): NO